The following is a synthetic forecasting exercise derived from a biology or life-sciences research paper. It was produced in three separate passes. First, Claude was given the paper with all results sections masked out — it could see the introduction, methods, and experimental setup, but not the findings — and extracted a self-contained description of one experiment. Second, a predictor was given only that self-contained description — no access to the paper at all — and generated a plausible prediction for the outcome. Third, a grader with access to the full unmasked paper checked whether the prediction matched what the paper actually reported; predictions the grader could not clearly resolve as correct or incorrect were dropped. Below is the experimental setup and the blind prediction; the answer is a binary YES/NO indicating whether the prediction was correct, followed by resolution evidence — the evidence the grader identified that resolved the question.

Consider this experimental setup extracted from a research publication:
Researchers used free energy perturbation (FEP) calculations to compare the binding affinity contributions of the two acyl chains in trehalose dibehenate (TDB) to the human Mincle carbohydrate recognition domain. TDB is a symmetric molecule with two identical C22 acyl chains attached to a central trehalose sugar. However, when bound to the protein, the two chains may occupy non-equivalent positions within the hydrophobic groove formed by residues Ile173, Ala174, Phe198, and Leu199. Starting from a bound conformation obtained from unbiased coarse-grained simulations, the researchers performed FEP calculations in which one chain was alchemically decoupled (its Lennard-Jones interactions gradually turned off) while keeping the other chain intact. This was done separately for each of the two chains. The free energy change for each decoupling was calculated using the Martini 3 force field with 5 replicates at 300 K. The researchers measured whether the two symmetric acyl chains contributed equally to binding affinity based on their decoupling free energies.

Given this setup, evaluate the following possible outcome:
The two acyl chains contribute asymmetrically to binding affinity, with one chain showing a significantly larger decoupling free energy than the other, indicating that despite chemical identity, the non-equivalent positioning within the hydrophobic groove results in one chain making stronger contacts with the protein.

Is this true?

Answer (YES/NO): YES